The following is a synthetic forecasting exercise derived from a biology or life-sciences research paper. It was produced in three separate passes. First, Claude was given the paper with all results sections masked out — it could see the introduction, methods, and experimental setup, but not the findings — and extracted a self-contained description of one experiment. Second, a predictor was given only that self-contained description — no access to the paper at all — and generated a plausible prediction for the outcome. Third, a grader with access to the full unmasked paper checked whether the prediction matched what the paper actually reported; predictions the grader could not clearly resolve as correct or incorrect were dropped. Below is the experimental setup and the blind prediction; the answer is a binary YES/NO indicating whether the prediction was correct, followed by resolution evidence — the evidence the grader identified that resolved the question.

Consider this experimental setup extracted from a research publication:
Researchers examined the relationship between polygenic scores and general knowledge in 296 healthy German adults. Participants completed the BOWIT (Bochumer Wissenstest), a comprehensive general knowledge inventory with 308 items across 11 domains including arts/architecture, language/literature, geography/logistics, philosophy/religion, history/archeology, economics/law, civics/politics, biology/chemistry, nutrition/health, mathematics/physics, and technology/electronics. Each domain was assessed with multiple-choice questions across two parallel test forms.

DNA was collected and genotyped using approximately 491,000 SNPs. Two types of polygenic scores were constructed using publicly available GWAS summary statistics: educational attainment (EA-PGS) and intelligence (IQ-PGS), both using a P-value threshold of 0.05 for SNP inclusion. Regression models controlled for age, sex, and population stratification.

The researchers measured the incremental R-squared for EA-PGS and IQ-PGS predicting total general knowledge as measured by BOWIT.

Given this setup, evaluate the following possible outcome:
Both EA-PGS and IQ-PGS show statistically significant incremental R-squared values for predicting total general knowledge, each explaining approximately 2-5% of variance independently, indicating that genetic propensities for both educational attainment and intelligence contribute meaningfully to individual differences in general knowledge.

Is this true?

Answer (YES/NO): NO